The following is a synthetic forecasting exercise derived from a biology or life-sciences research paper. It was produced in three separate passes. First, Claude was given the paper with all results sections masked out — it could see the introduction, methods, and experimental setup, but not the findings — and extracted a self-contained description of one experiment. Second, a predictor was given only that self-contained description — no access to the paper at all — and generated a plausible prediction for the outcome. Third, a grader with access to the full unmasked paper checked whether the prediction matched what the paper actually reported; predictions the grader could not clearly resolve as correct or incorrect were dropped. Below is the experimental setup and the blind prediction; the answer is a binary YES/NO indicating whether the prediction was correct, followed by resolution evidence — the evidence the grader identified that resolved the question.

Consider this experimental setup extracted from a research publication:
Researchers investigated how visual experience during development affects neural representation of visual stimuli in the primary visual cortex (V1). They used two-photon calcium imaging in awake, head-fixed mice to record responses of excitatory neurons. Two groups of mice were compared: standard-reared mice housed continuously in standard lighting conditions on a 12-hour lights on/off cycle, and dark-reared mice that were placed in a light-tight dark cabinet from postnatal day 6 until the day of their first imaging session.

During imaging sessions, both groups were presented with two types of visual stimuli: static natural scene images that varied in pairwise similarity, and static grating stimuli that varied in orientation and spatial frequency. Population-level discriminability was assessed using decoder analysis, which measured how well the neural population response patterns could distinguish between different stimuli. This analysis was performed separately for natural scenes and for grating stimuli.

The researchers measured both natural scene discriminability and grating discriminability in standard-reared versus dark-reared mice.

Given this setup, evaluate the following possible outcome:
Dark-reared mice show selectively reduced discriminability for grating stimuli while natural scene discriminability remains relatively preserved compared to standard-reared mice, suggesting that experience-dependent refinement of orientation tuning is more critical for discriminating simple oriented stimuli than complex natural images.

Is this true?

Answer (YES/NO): NO